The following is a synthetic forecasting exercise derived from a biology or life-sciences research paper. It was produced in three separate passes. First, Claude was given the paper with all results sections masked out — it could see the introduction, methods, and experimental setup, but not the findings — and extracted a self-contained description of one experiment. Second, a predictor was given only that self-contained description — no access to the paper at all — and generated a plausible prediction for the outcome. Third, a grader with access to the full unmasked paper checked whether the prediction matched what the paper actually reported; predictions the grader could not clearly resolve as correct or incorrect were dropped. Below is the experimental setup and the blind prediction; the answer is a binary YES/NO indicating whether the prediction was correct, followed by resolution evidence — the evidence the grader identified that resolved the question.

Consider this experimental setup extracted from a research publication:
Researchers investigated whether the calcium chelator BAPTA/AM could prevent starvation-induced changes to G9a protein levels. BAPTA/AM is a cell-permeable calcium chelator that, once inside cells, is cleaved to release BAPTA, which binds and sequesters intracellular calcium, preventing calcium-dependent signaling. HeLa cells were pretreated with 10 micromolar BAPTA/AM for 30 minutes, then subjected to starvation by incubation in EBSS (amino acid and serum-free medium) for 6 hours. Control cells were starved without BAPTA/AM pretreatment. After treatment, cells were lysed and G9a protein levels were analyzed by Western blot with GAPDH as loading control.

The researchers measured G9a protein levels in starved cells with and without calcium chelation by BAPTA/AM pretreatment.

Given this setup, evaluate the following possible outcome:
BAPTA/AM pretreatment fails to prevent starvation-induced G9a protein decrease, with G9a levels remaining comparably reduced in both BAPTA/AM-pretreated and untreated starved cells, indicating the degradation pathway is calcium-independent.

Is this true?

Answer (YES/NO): NO